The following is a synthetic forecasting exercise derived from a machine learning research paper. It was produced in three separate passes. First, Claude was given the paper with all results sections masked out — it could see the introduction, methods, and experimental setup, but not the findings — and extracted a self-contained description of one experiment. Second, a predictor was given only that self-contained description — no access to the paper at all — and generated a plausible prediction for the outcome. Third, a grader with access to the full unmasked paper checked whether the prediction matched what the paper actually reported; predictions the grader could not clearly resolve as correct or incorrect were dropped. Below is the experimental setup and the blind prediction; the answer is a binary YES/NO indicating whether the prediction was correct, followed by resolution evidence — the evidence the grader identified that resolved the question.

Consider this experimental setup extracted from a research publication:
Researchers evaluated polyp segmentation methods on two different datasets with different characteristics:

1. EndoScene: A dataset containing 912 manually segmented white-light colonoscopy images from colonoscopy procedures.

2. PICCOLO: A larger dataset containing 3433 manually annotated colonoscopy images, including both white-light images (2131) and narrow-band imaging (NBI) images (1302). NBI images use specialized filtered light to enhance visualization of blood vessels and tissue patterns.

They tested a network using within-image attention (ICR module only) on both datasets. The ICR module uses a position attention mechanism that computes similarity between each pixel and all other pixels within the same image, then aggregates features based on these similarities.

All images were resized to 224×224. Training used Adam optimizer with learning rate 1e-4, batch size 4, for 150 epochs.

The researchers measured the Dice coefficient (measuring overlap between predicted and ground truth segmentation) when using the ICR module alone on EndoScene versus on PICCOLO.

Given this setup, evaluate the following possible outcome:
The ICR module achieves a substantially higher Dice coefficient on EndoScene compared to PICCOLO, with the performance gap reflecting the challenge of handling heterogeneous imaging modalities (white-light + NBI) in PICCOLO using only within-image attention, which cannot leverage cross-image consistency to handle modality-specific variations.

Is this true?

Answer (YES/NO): YES